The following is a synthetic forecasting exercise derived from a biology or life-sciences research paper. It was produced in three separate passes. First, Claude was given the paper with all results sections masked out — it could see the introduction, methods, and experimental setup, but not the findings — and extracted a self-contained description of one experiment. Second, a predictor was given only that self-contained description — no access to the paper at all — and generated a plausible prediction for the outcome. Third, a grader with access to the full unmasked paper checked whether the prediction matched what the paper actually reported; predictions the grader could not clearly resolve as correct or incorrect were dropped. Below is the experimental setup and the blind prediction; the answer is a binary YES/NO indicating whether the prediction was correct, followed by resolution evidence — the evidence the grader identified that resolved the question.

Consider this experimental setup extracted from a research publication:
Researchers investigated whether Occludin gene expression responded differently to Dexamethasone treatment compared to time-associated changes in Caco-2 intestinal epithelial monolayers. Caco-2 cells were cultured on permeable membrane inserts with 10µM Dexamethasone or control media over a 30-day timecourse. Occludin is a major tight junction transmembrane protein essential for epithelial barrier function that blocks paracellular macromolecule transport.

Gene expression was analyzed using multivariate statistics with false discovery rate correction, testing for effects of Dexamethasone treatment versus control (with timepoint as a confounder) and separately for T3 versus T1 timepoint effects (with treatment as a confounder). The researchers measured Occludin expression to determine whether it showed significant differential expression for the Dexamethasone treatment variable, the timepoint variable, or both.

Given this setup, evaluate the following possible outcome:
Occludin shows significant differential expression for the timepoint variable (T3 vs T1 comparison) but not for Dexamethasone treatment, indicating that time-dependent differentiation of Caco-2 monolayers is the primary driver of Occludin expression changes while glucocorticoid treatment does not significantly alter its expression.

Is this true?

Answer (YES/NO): YES